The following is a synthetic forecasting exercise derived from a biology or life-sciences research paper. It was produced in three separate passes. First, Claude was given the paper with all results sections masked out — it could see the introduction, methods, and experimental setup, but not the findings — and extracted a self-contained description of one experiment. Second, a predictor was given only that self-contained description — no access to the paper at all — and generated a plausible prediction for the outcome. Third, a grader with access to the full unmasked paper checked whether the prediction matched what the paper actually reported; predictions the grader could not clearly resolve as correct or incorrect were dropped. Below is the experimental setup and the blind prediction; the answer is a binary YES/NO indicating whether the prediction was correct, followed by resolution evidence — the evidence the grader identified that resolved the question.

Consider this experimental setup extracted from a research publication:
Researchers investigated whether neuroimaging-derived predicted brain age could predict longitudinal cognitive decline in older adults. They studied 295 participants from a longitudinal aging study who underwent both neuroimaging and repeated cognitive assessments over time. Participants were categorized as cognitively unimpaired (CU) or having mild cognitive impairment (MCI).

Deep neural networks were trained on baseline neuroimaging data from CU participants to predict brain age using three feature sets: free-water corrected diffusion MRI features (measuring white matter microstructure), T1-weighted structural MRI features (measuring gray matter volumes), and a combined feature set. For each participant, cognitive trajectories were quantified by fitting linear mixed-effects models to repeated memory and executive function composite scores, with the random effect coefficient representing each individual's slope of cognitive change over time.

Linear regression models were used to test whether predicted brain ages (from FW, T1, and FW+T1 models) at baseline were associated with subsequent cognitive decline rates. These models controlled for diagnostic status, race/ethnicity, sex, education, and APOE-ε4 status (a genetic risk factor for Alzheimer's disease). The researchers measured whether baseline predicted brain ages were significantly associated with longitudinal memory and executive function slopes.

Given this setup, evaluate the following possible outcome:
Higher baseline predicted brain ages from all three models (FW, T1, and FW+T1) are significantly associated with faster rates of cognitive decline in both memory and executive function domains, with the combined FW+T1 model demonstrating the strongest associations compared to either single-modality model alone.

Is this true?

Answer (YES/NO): YES